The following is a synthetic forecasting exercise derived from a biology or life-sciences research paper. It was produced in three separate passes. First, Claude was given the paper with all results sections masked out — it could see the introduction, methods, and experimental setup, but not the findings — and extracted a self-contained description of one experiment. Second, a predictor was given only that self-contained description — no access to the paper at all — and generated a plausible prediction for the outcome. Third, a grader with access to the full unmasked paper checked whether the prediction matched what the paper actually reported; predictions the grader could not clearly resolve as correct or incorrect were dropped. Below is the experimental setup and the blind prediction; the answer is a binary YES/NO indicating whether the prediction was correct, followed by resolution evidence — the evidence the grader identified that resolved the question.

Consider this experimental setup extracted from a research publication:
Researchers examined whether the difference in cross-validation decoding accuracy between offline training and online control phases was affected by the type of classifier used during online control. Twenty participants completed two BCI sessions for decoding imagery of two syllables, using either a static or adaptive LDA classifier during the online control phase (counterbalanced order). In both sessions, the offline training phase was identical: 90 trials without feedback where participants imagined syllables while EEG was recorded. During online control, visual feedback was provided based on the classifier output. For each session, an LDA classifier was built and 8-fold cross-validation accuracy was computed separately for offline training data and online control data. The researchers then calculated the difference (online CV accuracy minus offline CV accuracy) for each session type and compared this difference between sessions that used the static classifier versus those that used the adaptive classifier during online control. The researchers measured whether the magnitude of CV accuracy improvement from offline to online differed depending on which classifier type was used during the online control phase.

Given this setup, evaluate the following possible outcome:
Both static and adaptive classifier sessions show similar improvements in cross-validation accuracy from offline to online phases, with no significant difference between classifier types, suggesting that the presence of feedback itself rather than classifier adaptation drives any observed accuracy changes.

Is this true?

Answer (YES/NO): NO